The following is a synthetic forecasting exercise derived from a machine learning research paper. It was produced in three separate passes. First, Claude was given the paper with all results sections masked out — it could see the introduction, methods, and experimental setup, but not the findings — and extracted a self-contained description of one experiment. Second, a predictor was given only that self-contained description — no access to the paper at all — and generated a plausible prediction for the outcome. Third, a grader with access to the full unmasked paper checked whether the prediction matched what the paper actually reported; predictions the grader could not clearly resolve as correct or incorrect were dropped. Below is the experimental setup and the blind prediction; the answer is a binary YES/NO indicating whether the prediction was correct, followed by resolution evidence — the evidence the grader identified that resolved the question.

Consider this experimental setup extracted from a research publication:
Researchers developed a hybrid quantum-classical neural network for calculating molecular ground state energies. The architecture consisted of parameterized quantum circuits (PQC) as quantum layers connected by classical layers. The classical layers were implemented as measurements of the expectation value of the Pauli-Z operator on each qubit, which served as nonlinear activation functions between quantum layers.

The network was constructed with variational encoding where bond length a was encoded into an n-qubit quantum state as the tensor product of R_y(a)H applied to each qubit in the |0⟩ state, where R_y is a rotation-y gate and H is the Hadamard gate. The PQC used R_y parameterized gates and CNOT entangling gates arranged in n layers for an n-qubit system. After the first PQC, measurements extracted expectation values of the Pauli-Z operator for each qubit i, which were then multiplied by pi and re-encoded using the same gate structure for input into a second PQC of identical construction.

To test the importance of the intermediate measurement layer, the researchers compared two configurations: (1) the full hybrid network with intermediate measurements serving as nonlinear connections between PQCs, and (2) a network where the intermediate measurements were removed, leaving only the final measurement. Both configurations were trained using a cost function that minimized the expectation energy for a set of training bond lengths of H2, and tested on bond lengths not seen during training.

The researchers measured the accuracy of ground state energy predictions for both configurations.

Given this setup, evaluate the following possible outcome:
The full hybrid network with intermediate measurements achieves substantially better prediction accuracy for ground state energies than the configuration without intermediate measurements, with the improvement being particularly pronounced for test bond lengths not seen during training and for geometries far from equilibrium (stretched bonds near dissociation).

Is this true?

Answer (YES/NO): YES